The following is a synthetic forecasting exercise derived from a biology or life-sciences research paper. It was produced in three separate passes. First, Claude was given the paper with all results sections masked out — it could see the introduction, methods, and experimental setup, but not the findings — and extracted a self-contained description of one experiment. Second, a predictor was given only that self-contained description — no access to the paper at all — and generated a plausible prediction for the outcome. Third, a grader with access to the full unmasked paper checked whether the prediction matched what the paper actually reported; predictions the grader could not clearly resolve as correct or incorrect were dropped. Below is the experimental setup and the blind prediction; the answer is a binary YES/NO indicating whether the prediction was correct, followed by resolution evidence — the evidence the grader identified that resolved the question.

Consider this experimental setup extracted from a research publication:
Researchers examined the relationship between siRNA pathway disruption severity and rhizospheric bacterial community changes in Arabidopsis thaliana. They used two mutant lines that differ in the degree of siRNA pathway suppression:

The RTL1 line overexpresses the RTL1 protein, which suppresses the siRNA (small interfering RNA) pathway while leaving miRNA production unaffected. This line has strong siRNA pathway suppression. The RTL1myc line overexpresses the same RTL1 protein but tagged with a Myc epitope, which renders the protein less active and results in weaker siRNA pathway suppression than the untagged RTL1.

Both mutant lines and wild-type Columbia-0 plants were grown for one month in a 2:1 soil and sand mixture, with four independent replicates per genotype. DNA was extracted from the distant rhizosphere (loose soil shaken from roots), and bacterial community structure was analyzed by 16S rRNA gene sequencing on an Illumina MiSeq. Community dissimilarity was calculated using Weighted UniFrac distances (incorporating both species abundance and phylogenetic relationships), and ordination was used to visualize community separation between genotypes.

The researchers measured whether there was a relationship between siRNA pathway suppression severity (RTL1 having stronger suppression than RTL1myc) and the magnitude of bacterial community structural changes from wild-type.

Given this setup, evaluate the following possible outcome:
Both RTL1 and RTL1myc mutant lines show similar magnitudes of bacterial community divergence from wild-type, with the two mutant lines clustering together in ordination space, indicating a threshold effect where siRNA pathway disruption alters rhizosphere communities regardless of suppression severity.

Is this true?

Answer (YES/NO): NO